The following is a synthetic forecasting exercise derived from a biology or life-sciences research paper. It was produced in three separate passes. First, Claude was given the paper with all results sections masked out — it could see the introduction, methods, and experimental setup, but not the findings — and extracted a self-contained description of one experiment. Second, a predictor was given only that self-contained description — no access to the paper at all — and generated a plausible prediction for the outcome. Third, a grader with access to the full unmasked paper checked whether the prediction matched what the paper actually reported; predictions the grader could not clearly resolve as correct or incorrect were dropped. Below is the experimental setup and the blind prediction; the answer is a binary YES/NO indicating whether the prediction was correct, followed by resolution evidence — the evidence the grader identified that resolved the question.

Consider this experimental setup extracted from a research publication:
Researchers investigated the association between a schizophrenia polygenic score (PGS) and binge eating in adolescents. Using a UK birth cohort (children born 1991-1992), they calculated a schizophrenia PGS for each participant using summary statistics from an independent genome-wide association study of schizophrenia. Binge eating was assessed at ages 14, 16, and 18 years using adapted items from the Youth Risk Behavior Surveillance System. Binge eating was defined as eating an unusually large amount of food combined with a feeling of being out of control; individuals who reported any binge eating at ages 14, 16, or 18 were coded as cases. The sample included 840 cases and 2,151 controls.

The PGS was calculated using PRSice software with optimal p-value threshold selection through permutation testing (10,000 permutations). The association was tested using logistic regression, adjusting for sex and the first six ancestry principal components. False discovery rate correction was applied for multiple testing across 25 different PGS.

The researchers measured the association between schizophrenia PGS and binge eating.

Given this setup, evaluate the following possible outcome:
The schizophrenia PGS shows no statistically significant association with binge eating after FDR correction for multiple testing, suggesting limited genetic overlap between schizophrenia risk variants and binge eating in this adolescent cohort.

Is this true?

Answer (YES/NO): NO